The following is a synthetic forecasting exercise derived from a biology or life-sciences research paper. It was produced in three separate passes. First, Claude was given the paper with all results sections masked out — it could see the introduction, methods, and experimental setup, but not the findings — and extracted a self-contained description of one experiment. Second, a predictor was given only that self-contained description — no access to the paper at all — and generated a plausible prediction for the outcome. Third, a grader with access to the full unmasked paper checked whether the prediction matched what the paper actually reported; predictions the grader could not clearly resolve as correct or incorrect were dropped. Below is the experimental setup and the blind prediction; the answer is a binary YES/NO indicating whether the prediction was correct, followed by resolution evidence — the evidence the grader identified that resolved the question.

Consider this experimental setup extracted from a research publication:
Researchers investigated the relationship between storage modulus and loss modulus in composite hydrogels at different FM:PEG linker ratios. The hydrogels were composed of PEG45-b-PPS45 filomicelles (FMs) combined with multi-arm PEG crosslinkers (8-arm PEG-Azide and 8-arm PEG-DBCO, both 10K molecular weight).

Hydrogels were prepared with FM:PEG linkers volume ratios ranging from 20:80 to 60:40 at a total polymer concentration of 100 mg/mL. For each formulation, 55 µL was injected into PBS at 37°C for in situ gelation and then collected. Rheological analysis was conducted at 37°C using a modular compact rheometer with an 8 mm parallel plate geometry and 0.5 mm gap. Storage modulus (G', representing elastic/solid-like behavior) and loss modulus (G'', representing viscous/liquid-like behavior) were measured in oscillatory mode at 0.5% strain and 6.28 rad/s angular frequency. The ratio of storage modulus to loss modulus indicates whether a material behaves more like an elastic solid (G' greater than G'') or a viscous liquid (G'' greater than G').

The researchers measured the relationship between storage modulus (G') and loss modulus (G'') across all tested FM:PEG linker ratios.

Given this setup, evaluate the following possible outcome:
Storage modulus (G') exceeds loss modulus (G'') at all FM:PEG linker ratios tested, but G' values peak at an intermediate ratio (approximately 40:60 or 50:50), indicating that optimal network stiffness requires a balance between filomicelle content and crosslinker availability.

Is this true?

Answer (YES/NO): NO